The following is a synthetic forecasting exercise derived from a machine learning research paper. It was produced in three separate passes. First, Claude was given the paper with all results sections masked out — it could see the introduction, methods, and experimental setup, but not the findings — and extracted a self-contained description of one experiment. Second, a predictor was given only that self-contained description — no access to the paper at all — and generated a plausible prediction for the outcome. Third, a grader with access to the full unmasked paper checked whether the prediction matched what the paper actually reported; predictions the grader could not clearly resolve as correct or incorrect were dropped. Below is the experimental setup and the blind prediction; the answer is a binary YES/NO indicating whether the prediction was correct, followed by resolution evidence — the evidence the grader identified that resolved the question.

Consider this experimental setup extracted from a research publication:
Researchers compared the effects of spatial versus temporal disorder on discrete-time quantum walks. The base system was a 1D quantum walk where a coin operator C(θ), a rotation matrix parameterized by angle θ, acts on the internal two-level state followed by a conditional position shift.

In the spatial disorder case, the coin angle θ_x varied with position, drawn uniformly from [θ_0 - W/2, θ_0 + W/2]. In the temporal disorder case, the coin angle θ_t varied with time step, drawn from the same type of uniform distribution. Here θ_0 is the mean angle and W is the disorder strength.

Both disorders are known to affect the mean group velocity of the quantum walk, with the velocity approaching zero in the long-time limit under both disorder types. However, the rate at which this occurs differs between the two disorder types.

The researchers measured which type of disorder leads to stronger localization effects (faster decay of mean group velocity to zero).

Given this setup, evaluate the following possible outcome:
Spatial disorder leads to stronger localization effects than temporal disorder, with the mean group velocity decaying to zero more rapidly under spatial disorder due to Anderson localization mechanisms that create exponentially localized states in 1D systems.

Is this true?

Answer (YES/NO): YES